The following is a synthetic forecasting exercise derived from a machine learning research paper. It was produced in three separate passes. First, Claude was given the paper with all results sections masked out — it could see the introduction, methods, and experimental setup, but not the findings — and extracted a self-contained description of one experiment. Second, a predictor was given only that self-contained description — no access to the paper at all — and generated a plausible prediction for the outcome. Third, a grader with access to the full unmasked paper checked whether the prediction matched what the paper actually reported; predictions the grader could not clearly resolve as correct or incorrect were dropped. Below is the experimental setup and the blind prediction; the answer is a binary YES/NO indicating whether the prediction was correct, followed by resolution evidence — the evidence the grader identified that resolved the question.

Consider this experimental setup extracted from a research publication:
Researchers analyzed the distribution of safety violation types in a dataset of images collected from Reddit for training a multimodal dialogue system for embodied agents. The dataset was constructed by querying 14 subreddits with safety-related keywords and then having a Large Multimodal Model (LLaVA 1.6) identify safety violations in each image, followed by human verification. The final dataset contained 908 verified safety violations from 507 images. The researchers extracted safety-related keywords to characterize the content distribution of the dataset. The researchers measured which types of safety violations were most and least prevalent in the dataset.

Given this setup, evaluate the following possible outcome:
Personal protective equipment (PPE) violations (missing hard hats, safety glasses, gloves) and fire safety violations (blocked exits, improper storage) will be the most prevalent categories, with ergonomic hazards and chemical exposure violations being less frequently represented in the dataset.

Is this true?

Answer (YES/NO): NO